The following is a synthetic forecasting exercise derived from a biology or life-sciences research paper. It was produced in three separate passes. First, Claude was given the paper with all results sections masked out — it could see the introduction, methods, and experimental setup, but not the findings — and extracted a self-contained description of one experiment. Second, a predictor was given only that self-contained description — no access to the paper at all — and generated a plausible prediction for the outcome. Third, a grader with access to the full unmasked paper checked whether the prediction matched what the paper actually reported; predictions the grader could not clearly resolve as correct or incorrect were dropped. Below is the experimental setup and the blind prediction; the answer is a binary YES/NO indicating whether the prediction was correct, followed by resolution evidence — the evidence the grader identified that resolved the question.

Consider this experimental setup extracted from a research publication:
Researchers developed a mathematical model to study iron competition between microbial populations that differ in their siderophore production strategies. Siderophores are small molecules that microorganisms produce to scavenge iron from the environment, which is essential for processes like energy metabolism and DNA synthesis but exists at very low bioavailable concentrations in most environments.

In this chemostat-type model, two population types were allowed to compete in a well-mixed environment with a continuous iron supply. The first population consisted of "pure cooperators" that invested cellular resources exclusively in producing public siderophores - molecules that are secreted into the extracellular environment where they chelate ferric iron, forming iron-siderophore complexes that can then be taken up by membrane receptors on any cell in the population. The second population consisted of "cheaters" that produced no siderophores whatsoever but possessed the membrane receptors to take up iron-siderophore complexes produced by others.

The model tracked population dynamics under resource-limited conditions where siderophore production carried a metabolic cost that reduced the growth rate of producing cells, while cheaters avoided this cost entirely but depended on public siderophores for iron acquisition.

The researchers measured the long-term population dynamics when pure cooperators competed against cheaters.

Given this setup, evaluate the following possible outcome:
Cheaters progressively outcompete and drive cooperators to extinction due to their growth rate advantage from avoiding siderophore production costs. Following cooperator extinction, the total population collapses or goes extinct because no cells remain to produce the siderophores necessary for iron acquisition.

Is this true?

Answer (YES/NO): YES